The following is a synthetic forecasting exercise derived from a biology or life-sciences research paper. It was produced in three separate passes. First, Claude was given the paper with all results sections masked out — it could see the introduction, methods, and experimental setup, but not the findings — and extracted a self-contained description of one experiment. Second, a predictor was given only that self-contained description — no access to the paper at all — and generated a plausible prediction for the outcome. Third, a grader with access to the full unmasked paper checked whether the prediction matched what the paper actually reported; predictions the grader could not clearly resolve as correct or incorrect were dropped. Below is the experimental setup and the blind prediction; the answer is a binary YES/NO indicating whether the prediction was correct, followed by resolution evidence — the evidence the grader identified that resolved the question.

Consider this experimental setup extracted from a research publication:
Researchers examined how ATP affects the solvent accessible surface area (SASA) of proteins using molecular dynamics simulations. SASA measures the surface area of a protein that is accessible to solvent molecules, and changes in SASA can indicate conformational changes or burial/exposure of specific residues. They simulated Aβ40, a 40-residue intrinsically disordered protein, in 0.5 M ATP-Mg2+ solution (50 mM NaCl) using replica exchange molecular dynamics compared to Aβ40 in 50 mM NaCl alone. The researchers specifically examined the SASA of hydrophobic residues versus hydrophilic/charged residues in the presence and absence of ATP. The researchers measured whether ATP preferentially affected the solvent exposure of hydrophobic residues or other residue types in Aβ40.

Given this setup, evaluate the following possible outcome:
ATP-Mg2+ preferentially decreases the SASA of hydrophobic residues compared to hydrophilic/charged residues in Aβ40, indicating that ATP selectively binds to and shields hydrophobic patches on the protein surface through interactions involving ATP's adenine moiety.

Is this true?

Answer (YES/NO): NO